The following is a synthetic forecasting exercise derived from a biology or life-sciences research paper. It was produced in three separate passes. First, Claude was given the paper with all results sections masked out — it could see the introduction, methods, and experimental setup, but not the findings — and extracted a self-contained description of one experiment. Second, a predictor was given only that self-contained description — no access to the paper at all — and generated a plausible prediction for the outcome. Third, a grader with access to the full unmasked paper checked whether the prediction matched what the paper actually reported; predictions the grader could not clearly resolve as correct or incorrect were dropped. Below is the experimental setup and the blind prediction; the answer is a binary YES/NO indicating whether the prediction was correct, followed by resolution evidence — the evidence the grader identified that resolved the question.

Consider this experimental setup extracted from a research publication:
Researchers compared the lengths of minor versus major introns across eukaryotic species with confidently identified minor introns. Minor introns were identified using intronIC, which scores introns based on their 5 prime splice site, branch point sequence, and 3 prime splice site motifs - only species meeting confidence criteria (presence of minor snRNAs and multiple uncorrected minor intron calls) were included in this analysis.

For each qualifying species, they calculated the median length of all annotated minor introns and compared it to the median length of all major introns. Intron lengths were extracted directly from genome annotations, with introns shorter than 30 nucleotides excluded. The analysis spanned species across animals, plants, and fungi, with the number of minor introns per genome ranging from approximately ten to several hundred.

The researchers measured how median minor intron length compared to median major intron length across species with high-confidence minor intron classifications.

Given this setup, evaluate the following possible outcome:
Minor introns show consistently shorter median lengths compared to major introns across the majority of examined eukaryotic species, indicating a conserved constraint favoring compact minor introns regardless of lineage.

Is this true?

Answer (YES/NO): NO